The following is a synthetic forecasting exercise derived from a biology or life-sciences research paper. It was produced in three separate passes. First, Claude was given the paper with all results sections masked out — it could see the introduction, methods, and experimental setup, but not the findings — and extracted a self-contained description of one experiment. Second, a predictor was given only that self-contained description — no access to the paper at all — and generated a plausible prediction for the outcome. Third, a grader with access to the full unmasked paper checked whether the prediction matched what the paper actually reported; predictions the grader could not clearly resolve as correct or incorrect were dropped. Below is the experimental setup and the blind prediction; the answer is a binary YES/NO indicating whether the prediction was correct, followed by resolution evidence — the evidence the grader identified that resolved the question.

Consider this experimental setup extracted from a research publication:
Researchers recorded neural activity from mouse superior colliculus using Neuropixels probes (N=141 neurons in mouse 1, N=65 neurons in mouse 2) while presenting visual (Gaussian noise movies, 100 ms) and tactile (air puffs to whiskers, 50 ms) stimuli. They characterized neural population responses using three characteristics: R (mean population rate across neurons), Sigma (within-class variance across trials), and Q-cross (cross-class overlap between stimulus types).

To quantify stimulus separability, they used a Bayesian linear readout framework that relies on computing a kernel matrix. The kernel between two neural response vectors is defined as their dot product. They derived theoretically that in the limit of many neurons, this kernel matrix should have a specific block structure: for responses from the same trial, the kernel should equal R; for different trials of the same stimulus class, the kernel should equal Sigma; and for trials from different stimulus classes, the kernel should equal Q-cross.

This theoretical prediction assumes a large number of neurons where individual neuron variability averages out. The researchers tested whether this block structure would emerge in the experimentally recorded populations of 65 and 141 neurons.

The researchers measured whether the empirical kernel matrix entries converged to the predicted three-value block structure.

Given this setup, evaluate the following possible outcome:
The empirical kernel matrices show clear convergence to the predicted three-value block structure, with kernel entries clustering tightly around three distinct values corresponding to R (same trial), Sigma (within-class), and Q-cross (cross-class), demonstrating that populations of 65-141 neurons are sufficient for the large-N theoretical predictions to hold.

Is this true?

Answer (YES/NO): NO